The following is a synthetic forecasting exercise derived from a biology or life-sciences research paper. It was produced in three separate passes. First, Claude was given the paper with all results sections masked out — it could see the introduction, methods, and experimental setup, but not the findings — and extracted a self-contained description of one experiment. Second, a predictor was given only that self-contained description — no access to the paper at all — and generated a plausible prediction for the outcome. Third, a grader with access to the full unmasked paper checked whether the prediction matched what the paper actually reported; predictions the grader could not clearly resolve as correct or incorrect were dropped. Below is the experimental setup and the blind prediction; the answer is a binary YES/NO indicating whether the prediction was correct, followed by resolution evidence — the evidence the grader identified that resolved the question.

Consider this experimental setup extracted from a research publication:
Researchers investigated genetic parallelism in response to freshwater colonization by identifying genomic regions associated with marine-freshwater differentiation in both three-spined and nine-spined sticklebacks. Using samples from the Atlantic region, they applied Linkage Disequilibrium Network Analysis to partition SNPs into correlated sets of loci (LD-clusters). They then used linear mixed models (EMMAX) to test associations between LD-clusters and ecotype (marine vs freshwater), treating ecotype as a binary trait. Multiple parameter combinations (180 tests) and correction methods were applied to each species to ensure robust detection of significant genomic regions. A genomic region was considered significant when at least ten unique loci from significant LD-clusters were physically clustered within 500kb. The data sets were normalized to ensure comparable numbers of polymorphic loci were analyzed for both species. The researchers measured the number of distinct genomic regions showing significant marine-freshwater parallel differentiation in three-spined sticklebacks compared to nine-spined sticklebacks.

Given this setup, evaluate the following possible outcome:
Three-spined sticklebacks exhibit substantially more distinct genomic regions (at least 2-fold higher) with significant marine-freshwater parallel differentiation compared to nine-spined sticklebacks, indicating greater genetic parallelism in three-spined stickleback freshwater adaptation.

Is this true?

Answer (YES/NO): YES